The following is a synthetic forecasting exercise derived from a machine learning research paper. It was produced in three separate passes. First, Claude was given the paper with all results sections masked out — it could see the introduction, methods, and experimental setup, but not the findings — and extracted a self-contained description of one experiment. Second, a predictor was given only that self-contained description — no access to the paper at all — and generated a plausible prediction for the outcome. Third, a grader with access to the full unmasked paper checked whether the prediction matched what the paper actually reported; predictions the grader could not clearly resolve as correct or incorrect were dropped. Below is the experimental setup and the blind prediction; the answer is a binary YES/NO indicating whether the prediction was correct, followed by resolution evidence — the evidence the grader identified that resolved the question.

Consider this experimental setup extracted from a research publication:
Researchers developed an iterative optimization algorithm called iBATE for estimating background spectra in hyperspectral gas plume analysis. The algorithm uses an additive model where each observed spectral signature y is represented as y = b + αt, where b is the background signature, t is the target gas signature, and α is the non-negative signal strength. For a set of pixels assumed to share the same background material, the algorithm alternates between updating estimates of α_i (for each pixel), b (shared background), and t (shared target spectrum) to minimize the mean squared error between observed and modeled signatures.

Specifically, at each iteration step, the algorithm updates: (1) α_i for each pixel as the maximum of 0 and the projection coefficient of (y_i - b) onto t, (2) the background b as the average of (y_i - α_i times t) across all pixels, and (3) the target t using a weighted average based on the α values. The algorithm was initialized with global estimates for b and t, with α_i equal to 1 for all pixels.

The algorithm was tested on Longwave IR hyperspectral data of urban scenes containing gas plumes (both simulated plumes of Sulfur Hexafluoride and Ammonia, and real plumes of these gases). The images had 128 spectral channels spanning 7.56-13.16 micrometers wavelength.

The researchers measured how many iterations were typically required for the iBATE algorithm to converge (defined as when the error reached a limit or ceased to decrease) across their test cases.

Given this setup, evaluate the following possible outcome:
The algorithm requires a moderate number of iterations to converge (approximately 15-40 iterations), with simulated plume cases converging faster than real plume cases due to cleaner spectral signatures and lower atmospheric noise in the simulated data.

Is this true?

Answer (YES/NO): NO